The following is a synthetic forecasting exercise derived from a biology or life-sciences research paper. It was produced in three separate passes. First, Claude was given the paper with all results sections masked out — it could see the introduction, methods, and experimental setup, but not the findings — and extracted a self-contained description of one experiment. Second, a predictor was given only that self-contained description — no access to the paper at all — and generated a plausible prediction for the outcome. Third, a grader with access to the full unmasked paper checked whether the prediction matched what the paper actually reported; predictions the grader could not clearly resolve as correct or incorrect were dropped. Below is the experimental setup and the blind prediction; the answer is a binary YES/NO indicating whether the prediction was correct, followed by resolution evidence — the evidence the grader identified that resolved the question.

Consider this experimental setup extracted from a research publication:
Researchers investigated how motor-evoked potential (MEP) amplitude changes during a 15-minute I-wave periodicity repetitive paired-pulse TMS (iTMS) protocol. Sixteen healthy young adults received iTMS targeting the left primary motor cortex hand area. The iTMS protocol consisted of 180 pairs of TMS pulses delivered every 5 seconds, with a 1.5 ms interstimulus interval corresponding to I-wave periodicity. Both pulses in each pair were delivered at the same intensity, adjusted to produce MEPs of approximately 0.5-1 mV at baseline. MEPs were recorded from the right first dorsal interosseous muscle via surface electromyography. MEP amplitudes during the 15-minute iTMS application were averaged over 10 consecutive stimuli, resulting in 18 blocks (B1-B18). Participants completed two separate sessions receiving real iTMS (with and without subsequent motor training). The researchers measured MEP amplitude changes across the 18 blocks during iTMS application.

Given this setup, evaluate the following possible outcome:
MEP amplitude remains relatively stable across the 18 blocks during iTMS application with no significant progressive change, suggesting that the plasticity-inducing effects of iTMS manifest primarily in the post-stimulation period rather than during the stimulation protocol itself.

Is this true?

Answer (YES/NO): NO